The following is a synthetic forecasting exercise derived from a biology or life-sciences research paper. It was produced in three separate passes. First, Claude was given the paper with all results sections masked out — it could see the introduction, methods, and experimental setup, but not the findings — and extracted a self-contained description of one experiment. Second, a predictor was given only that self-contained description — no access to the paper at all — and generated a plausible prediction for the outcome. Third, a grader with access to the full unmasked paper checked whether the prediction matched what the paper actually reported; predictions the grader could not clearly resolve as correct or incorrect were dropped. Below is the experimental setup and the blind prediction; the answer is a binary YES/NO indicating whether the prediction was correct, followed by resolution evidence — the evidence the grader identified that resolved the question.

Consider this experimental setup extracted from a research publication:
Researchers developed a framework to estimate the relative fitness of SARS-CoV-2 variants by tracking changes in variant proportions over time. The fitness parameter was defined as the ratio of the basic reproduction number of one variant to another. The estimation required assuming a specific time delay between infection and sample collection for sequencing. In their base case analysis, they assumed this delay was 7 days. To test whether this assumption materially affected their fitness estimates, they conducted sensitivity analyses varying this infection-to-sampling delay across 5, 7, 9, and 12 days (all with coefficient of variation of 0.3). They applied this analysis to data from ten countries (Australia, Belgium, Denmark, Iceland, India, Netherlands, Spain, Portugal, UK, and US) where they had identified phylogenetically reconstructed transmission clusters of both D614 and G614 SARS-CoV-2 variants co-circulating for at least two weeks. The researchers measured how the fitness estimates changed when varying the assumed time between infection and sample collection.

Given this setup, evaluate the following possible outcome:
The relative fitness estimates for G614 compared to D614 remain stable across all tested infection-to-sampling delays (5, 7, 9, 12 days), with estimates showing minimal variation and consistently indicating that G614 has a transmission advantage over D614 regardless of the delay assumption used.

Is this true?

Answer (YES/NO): YES